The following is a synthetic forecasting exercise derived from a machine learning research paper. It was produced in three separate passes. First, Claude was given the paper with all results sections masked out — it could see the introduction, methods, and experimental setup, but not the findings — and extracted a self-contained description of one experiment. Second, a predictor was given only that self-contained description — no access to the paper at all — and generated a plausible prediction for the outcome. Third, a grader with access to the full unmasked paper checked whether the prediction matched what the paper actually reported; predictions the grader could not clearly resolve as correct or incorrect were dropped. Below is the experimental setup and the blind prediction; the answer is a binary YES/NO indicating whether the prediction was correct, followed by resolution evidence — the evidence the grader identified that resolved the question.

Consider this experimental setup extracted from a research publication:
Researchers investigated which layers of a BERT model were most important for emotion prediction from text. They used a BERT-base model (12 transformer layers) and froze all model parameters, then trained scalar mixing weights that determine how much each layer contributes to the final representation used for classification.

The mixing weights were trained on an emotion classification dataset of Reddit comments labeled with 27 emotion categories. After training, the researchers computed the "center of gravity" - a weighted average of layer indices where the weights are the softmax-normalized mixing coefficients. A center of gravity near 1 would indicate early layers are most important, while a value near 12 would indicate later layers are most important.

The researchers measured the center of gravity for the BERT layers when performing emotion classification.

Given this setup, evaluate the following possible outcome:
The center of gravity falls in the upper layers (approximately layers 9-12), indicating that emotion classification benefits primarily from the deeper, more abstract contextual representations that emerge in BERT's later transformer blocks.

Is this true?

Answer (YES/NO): NO